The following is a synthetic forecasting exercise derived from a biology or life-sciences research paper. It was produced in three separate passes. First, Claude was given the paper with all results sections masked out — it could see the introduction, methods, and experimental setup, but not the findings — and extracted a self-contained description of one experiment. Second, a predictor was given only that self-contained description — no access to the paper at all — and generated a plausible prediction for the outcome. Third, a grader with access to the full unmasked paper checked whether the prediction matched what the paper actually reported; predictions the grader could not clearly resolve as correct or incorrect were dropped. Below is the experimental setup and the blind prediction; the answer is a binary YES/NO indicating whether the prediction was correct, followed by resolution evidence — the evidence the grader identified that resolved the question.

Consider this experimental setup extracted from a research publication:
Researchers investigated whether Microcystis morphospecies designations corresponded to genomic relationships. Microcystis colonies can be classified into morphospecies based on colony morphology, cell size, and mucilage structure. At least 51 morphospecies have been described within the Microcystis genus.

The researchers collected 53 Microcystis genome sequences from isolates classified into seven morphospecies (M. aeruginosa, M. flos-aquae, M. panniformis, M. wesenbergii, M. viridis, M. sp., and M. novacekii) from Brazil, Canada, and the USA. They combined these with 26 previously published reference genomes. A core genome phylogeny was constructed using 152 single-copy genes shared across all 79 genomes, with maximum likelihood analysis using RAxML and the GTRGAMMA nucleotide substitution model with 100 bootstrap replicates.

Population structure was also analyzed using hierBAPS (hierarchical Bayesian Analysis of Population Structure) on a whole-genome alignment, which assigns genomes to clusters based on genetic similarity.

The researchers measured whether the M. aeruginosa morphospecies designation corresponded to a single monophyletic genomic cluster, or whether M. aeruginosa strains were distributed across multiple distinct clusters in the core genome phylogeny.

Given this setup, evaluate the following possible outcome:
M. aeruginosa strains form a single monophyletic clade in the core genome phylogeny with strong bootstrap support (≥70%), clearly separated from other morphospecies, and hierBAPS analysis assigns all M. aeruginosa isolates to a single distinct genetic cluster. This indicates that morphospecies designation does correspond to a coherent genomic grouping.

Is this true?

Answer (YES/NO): NO